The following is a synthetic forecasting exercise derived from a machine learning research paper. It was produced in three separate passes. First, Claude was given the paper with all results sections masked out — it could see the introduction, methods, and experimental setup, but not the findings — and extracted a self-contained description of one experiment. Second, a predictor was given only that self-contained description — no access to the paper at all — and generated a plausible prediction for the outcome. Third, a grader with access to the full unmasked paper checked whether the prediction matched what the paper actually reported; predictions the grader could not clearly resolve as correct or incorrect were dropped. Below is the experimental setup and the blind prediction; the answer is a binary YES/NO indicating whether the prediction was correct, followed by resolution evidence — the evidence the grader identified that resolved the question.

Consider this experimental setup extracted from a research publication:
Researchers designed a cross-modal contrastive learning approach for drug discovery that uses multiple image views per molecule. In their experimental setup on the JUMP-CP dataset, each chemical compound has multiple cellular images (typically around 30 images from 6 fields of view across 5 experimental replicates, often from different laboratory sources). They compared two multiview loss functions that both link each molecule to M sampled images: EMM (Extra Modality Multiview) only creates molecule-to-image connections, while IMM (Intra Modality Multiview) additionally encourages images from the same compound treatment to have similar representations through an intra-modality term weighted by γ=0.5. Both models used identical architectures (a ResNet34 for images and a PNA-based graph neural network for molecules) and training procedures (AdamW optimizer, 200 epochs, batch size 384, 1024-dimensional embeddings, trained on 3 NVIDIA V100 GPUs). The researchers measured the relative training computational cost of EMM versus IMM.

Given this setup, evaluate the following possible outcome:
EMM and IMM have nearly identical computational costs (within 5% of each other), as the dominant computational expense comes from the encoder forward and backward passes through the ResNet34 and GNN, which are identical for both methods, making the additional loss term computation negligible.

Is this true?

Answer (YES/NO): YES